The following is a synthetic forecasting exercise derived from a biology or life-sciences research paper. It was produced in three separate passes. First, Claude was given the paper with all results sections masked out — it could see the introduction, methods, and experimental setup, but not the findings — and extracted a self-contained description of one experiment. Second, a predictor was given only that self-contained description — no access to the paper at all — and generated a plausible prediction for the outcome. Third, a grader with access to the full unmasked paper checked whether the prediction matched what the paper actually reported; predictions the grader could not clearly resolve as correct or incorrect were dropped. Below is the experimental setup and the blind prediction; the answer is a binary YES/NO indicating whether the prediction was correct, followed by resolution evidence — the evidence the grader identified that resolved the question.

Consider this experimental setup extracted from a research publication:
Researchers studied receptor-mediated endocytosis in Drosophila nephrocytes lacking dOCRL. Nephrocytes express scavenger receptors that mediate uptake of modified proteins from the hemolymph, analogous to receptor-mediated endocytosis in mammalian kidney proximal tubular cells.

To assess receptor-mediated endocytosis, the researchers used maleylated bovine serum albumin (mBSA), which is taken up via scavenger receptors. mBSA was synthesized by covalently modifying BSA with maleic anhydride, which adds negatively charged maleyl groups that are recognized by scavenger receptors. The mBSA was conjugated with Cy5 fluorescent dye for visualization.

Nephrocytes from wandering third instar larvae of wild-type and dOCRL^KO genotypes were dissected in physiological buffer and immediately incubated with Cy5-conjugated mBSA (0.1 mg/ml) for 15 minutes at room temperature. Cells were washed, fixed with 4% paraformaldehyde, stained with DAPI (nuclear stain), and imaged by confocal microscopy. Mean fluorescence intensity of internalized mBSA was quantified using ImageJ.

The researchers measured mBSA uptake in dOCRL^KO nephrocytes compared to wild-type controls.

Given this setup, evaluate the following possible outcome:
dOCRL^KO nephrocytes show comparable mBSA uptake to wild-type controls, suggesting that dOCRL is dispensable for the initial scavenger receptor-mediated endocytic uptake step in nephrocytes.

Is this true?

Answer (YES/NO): NO